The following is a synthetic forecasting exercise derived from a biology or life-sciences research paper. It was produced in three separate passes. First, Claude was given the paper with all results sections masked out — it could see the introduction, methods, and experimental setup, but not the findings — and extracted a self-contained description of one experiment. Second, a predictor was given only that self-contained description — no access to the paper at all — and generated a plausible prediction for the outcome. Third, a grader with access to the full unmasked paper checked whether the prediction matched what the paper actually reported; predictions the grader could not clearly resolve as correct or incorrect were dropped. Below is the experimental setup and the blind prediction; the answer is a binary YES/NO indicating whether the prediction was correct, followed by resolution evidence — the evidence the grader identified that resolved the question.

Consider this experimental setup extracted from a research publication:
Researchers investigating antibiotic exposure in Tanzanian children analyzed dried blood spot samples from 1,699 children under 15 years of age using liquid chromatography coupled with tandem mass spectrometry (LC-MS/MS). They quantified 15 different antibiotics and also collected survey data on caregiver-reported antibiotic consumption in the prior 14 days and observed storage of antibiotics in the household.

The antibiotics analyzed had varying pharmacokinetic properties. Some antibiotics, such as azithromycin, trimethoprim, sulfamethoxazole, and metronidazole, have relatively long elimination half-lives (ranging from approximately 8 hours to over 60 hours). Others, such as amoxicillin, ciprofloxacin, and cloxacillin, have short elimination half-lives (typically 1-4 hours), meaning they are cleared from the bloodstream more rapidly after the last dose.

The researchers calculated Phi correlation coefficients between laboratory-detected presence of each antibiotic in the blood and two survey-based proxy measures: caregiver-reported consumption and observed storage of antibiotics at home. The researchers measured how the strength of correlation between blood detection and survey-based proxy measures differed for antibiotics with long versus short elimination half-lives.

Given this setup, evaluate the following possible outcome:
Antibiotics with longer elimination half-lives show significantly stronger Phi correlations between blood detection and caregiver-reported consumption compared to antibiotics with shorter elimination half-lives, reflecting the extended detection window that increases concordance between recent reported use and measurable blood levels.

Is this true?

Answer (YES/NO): YES